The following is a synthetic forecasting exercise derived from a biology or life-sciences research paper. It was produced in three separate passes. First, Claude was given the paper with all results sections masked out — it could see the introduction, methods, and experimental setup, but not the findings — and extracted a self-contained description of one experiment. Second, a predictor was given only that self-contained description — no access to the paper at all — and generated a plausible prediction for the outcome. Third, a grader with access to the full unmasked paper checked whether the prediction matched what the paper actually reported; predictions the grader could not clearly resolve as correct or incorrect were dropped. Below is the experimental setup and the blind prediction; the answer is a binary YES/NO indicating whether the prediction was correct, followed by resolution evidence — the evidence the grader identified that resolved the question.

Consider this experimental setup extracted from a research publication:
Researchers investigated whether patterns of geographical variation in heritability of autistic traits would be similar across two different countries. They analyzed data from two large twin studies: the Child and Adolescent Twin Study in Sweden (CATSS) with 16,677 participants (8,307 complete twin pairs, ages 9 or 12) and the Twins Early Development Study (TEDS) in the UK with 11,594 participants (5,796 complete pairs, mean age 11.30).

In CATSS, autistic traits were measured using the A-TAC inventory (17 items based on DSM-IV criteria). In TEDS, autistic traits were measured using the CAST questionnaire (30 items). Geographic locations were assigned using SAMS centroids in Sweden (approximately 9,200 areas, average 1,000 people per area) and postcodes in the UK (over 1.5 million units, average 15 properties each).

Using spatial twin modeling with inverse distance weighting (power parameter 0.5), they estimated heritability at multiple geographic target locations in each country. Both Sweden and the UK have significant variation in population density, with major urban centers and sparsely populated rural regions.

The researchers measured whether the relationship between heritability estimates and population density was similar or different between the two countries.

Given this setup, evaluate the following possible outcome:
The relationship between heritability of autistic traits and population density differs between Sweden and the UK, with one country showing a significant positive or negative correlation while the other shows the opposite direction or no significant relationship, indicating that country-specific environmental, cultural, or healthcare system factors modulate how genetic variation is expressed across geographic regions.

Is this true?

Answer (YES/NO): NO